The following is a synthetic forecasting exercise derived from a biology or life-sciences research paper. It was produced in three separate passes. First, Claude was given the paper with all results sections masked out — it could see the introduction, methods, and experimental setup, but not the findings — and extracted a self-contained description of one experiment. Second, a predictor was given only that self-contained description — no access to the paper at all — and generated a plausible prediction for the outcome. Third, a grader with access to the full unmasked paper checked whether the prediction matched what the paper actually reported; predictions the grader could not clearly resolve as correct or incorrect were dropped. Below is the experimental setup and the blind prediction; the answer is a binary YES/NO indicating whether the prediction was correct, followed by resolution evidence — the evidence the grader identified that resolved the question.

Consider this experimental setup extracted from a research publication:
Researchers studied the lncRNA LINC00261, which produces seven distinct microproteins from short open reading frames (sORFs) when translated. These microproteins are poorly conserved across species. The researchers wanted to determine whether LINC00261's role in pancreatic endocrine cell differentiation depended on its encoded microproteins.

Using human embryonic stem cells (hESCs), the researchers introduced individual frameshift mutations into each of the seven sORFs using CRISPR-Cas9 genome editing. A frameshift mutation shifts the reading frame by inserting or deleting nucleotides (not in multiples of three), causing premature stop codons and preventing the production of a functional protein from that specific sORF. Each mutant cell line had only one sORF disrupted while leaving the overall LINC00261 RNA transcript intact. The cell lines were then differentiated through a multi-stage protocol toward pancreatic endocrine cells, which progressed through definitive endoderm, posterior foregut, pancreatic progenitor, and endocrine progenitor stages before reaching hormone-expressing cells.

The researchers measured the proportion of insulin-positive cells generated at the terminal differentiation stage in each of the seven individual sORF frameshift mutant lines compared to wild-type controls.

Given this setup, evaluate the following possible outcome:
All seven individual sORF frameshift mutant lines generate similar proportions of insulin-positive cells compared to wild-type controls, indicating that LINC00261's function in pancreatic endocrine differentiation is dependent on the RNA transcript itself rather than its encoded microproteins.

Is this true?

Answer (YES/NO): YES